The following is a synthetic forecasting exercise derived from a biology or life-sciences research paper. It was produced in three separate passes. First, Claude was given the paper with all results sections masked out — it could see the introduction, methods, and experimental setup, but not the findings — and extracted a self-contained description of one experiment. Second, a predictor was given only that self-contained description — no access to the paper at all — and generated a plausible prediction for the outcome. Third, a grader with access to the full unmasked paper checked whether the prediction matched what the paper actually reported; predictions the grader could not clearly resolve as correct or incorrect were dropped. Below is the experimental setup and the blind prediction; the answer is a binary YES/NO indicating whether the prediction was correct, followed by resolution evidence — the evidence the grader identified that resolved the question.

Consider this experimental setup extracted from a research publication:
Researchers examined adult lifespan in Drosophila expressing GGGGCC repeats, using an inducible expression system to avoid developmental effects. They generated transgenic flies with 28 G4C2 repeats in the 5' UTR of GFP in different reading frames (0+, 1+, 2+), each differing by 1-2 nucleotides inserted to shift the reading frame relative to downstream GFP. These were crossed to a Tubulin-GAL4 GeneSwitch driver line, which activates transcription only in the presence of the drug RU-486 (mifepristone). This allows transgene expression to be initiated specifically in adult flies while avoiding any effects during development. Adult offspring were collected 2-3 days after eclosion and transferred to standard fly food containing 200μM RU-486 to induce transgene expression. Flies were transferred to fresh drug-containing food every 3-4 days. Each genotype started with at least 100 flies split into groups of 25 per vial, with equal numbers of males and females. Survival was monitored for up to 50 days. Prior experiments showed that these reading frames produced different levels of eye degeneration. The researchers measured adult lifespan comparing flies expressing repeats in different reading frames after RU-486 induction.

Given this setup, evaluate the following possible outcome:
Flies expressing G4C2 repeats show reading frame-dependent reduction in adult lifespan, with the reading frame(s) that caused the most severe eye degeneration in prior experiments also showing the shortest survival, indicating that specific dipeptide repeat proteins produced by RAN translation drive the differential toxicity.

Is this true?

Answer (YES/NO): YES